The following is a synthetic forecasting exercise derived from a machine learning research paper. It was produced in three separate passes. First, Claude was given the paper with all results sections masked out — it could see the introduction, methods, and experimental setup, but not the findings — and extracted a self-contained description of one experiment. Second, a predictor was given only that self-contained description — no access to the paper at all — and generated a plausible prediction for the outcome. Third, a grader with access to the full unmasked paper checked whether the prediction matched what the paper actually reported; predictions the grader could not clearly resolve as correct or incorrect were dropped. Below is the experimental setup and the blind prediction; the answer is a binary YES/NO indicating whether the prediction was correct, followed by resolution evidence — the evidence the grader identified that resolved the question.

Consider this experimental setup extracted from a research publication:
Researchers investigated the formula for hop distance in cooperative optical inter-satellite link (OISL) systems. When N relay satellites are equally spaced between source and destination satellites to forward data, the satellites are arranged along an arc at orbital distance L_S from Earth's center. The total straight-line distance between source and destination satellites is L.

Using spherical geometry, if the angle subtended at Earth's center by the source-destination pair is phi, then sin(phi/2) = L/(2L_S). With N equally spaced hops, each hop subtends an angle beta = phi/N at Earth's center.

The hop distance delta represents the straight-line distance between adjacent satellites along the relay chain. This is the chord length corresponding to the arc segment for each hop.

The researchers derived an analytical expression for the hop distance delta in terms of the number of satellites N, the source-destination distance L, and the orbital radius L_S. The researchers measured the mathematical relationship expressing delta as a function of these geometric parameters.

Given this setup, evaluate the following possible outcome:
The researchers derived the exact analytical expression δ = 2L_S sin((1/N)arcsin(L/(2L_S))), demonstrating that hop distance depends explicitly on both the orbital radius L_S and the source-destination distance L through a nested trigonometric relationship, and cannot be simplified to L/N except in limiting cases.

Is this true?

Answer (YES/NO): YES